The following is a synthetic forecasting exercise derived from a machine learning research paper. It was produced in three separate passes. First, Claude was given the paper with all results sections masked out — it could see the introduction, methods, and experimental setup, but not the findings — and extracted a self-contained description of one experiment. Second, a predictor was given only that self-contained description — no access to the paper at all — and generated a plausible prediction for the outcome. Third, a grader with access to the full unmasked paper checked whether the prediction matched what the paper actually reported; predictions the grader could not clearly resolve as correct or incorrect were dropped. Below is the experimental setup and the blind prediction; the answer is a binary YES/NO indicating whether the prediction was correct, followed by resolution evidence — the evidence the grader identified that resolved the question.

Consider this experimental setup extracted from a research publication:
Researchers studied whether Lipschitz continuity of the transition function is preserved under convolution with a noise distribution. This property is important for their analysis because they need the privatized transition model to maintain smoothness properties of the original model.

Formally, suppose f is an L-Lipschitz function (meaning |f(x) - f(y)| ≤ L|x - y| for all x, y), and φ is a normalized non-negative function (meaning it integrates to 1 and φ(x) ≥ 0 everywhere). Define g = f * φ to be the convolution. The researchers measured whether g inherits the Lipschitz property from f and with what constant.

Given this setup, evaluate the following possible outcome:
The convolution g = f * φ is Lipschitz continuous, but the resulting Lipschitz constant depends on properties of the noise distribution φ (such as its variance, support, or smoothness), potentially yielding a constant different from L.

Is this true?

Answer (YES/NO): NO